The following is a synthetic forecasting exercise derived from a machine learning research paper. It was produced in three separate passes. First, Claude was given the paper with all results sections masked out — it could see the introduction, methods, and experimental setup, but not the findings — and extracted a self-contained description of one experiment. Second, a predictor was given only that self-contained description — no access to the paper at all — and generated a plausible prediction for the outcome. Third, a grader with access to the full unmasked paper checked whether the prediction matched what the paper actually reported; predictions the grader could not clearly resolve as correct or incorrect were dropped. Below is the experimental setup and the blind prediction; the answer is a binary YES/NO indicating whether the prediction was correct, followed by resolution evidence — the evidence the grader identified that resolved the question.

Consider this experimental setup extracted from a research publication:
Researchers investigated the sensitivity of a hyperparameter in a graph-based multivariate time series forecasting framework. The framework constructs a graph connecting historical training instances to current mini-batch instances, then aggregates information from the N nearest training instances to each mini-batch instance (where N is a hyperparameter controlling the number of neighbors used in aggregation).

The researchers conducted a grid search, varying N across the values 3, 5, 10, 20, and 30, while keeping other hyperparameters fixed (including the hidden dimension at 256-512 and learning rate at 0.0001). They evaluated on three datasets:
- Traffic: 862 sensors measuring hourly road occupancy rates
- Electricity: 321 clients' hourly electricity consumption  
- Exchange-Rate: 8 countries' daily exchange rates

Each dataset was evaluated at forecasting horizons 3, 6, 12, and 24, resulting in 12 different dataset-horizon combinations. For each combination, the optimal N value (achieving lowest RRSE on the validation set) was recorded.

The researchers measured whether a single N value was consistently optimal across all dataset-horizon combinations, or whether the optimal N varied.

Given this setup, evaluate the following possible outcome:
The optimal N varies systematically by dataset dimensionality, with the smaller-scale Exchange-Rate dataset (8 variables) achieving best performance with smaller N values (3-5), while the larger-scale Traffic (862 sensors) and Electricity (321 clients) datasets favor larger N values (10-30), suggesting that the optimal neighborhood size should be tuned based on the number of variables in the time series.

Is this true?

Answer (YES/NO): NO